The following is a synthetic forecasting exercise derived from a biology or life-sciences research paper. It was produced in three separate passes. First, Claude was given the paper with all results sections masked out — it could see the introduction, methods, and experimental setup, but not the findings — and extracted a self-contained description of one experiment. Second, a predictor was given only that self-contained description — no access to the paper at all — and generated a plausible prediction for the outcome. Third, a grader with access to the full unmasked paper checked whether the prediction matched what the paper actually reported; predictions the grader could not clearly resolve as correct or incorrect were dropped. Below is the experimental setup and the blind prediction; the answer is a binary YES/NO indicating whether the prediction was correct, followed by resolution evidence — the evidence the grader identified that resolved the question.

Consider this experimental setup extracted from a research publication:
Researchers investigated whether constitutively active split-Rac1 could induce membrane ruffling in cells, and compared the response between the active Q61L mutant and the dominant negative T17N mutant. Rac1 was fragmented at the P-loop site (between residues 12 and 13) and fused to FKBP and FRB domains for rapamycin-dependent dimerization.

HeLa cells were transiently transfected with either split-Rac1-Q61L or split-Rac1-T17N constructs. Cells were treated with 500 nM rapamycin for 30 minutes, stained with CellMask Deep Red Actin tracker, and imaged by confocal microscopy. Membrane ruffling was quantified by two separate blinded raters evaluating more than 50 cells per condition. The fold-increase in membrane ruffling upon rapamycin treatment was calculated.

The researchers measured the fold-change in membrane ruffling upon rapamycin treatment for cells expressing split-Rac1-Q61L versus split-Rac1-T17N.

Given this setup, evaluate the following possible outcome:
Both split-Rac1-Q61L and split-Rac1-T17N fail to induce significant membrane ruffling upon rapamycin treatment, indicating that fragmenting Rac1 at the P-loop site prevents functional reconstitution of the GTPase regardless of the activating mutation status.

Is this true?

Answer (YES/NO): NO